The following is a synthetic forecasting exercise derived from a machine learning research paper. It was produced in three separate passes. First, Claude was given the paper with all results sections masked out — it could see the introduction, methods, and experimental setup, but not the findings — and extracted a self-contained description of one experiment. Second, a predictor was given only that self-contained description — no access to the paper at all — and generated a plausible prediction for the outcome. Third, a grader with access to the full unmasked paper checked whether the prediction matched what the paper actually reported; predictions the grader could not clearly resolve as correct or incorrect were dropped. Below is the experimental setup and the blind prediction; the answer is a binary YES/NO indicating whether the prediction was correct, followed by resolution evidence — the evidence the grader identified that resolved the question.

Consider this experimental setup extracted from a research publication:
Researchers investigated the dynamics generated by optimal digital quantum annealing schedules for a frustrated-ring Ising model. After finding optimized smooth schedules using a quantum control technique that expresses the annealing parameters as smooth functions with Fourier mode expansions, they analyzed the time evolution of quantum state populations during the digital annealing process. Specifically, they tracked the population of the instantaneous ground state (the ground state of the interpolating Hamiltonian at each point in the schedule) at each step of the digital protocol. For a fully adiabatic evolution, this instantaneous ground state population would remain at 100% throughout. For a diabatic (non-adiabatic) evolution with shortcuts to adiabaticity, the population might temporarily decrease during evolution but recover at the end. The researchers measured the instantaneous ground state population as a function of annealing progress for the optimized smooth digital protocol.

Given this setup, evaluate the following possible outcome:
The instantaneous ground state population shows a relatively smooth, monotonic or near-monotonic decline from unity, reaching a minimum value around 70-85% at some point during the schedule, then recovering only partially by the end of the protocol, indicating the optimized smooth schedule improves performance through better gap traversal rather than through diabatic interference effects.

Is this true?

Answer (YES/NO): NO